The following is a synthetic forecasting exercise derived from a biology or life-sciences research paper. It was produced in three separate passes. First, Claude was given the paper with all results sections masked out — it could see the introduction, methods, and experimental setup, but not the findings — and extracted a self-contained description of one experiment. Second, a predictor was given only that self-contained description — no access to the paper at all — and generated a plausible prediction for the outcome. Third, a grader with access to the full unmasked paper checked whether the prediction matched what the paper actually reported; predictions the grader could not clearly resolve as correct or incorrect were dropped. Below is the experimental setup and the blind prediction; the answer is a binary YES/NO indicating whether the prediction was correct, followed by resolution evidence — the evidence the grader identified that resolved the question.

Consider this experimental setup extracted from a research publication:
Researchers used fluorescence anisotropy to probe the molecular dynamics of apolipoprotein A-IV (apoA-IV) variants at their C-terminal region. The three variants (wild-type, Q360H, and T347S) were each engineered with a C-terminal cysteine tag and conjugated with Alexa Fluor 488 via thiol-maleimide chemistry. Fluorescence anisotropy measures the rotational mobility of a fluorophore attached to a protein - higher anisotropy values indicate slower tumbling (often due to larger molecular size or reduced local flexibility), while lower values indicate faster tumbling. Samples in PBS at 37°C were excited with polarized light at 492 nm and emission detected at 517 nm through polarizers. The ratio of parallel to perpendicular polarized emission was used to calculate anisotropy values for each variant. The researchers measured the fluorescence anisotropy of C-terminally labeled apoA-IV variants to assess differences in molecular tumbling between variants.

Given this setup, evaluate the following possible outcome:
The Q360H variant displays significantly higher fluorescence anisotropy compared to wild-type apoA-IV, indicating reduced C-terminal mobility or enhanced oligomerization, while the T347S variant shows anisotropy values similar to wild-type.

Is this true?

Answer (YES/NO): NO